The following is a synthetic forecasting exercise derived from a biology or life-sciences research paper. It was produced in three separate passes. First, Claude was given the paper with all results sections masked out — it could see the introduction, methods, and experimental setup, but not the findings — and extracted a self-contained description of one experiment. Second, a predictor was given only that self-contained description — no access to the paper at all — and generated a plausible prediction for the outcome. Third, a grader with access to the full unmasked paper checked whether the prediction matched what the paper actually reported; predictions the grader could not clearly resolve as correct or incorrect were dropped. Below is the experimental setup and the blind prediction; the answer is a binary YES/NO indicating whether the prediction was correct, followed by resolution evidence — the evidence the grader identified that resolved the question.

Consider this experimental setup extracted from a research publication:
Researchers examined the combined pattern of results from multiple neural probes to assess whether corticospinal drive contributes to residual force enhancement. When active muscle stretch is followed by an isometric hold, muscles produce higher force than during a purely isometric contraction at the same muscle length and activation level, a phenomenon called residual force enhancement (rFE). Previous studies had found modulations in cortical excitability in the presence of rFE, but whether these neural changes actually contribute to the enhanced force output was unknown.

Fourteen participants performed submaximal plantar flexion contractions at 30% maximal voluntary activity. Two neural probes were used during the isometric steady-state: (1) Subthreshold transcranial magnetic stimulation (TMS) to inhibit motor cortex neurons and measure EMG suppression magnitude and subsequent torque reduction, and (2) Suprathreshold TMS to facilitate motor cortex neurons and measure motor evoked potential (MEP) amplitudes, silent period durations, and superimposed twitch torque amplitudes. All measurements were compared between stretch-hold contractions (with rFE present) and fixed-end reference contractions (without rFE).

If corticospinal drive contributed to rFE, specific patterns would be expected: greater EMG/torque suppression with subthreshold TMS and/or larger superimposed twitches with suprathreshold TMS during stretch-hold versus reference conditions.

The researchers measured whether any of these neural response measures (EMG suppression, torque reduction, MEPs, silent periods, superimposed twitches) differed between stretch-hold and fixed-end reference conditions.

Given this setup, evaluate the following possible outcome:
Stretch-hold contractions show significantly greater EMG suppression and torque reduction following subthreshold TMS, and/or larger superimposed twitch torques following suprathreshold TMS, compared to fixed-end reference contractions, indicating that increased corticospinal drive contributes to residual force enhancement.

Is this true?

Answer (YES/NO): NO